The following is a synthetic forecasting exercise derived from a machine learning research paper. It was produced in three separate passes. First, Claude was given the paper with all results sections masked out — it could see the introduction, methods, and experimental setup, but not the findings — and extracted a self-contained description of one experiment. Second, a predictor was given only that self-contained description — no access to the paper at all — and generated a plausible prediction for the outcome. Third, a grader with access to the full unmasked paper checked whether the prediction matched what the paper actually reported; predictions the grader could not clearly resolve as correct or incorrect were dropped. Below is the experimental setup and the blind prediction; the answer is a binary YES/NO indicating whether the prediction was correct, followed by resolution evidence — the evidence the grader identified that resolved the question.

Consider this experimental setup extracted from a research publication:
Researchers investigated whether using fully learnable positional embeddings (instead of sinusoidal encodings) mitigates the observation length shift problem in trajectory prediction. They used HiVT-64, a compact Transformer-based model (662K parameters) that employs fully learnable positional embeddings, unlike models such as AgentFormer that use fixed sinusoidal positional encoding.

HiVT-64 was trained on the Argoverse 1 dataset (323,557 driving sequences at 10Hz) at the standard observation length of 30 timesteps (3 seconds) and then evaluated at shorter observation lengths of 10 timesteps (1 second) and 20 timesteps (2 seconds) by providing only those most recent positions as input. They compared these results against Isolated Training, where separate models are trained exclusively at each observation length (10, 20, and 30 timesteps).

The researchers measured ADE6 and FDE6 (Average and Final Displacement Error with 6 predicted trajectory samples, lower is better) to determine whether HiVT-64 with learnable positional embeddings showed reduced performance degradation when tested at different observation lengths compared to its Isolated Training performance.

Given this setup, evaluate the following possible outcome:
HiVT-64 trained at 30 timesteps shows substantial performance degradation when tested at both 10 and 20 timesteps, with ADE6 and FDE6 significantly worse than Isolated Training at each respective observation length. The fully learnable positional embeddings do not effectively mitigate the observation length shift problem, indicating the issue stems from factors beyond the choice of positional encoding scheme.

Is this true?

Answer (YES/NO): YES